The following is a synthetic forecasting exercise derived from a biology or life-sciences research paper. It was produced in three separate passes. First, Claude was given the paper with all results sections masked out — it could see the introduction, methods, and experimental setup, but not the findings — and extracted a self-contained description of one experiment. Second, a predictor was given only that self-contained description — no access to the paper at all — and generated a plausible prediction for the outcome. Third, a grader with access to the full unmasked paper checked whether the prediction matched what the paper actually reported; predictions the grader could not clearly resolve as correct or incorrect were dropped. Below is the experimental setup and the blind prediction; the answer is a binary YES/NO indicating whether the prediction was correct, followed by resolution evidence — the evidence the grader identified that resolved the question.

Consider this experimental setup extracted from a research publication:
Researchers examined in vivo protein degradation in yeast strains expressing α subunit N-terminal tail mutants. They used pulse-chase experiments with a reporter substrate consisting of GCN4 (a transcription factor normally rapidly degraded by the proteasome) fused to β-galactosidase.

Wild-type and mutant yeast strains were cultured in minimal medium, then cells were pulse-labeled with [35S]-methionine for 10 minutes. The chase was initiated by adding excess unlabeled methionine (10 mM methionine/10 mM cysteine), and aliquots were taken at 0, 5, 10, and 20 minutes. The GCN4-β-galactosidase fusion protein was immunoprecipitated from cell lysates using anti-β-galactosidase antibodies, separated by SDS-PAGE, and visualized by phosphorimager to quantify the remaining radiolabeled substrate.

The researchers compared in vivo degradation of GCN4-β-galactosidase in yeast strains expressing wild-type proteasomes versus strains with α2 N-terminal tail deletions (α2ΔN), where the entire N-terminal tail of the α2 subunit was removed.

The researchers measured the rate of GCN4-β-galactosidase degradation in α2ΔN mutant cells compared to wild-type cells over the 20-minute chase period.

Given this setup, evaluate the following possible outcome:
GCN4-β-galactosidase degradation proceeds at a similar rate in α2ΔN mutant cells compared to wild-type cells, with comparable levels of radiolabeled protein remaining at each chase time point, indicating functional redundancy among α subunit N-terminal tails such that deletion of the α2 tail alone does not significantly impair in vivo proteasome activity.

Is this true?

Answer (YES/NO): NO